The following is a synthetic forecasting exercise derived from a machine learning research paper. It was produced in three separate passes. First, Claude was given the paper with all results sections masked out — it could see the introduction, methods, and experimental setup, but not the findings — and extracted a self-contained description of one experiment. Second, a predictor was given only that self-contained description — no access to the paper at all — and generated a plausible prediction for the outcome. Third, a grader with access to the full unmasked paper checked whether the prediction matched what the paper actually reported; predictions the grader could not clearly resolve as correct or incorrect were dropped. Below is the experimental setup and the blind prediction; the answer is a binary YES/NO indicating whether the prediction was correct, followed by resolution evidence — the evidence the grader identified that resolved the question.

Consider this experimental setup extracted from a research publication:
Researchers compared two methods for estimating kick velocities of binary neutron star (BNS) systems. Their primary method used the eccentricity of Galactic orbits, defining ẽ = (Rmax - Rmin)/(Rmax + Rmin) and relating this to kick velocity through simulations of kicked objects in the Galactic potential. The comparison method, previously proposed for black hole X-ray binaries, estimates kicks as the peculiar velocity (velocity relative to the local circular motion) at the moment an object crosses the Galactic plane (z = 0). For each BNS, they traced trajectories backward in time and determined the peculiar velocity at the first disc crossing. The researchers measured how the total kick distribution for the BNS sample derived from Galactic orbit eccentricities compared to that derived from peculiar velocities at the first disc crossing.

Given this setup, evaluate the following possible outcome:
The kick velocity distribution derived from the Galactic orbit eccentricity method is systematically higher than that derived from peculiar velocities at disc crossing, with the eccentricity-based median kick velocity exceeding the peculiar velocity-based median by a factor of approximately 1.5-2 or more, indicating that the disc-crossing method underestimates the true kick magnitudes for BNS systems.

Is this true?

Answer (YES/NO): NO